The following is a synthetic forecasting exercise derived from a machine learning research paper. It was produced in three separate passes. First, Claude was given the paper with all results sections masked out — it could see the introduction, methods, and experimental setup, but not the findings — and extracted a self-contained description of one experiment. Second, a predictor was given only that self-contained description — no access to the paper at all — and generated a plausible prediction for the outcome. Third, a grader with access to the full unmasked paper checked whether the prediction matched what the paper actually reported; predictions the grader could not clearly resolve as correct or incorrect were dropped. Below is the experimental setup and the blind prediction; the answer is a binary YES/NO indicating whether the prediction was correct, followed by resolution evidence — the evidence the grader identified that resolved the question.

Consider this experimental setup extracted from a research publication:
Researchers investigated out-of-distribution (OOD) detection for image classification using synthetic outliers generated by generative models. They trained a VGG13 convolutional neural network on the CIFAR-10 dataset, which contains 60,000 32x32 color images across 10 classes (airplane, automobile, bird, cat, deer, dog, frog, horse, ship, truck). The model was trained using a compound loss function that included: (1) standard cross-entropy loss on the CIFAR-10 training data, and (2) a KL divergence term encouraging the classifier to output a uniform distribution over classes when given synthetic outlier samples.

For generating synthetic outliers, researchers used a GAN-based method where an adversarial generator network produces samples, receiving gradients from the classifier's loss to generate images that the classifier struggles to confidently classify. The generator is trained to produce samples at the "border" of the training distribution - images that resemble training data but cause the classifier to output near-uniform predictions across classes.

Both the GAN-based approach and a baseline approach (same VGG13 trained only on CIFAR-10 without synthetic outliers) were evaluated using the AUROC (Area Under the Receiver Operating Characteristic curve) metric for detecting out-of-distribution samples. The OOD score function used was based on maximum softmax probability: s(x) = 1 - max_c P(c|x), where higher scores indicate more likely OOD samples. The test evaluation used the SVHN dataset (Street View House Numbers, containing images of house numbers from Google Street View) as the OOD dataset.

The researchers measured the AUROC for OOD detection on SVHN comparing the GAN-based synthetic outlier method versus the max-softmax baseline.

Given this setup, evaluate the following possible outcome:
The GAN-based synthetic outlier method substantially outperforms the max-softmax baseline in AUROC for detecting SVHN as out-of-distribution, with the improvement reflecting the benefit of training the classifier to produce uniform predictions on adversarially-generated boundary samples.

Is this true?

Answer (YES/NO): NO